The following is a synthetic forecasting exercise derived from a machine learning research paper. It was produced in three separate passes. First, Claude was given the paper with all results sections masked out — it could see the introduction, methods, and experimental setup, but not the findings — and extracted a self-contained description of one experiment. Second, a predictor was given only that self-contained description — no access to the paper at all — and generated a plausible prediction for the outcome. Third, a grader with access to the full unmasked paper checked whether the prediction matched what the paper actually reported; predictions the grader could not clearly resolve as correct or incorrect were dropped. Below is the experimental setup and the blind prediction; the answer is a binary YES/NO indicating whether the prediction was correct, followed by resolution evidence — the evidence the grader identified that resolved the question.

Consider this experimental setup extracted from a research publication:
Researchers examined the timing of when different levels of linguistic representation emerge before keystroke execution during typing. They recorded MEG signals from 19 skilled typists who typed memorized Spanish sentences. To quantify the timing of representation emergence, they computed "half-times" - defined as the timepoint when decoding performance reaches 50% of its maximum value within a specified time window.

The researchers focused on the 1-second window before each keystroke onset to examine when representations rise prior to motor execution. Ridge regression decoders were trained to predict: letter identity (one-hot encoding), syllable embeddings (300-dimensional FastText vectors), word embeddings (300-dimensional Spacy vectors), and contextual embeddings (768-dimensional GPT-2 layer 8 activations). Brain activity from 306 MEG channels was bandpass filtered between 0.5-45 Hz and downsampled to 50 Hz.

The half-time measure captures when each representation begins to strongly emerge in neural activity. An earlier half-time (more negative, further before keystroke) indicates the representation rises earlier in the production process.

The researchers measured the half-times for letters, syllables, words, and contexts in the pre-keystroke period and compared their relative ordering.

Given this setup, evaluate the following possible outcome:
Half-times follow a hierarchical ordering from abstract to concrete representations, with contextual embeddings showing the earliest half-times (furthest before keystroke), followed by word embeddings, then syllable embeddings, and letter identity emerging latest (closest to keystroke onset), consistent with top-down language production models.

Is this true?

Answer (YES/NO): YES